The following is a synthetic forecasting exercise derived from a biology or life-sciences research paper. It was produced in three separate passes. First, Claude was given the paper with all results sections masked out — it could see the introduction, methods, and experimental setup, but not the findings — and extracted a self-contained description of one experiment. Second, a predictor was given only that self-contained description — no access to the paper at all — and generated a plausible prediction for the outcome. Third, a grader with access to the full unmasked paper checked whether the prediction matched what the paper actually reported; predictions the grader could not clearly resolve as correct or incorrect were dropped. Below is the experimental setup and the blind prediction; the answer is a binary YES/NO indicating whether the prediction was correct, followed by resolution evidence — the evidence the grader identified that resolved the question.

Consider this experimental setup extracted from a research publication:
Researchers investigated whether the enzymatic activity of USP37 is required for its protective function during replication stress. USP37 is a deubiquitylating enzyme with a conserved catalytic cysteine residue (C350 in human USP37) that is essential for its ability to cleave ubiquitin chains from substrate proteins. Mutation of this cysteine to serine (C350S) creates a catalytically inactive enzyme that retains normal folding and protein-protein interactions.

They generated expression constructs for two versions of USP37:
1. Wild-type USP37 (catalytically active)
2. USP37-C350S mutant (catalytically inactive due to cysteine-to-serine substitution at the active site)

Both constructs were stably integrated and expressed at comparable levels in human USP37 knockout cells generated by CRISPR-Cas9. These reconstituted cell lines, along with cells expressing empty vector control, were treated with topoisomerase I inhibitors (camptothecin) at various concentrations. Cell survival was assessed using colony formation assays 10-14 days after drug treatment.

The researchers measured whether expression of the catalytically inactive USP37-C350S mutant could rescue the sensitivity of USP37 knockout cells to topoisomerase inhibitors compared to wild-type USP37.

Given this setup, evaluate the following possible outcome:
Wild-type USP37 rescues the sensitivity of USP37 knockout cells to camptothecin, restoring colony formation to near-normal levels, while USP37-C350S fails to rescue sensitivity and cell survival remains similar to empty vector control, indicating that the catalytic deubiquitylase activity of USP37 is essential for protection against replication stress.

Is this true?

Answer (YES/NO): YES